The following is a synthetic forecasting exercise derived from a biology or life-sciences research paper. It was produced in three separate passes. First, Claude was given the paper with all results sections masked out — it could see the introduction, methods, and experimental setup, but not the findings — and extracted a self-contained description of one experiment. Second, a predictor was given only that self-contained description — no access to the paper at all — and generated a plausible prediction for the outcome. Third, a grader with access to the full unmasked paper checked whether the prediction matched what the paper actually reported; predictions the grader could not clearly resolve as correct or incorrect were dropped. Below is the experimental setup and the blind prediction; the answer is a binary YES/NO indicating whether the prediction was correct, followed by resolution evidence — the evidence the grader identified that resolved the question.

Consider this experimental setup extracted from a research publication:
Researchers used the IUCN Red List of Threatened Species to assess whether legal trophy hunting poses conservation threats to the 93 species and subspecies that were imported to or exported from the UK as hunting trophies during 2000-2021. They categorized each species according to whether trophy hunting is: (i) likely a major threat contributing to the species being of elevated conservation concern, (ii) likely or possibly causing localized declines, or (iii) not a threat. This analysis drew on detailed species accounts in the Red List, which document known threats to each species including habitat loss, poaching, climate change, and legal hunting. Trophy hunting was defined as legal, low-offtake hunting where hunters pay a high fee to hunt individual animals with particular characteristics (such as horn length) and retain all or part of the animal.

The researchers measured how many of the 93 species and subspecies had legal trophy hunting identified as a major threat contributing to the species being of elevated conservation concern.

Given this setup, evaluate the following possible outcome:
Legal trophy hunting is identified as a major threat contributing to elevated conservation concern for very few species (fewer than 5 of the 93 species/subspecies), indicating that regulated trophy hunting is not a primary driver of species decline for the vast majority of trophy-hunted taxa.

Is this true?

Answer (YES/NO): YES